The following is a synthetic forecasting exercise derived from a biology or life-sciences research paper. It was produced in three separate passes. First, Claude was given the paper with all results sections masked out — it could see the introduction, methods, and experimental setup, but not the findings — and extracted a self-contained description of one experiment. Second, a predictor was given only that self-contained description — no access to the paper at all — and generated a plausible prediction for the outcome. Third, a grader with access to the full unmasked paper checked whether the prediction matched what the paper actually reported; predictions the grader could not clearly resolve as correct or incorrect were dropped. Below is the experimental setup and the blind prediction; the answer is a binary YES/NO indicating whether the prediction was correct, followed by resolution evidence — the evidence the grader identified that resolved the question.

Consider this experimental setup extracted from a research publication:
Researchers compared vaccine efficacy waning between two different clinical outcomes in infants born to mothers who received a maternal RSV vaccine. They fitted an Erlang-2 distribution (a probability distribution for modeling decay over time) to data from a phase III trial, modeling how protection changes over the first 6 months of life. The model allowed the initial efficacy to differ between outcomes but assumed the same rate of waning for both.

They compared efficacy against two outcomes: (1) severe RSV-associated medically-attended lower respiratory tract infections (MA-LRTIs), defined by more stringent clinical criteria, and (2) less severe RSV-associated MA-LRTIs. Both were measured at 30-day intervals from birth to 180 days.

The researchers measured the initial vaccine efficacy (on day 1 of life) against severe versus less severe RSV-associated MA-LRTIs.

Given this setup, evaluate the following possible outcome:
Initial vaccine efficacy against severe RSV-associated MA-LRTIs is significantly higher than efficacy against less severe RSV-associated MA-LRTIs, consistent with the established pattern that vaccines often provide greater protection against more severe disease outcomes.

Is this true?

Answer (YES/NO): NO